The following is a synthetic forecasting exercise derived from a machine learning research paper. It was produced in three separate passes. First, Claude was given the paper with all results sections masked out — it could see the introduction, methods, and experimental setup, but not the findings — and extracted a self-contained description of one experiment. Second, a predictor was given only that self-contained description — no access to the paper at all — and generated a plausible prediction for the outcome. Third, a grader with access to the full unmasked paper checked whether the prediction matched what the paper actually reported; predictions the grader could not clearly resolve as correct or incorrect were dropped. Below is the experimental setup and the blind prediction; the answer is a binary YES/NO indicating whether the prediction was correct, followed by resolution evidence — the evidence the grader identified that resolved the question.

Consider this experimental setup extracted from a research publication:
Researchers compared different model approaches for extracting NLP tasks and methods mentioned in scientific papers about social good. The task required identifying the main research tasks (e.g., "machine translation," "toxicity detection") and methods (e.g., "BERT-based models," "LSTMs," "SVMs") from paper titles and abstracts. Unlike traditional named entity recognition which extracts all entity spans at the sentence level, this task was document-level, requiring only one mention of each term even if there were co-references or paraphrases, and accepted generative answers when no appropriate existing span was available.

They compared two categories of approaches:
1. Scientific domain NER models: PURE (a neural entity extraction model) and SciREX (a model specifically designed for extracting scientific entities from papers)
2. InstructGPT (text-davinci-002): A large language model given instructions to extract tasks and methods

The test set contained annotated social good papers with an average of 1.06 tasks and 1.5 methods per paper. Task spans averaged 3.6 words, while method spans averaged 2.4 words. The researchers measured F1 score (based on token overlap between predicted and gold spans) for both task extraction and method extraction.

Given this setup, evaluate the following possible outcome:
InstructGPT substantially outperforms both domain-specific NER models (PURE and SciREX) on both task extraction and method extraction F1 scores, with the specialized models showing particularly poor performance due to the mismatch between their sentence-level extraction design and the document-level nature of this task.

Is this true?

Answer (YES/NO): NO